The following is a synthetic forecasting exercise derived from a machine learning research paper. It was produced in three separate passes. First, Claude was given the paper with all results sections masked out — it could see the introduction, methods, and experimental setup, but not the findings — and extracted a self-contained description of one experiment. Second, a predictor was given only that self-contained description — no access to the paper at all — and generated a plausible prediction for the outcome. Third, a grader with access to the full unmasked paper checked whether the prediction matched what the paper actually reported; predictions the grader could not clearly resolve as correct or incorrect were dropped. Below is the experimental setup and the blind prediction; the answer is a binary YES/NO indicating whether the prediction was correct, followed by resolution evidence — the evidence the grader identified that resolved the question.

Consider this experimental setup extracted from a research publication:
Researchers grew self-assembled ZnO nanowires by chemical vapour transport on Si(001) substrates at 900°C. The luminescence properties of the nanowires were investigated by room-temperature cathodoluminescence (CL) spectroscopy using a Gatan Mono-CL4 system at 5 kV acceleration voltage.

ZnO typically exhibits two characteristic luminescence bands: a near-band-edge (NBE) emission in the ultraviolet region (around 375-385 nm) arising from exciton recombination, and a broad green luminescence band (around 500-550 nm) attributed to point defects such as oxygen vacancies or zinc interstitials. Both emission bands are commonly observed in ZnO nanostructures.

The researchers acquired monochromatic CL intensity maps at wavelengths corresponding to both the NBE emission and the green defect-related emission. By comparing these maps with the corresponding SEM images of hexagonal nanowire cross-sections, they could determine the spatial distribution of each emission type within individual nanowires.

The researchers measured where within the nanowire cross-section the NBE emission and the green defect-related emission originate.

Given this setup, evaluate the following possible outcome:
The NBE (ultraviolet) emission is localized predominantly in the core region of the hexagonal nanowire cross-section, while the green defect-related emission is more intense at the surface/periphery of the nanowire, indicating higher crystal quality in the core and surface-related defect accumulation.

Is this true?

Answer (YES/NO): YES